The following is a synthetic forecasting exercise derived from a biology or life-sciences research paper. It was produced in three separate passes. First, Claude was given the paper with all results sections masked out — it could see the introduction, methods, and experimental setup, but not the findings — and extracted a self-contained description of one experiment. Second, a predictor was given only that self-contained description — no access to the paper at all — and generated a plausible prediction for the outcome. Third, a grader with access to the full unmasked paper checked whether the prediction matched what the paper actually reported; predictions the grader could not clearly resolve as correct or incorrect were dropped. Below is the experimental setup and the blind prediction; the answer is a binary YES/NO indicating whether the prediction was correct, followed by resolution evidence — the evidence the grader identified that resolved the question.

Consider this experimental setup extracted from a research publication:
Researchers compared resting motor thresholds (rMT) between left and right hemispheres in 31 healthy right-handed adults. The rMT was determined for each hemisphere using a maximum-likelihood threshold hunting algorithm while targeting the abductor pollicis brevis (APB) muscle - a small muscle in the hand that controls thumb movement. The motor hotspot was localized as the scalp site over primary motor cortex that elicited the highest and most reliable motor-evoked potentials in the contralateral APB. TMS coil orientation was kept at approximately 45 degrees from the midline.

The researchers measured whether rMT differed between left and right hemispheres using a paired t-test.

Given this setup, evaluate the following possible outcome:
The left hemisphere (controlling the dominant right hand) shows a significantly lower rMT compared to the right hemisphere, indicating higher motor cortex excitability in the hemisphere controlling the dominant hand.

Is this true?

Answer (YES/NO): NO